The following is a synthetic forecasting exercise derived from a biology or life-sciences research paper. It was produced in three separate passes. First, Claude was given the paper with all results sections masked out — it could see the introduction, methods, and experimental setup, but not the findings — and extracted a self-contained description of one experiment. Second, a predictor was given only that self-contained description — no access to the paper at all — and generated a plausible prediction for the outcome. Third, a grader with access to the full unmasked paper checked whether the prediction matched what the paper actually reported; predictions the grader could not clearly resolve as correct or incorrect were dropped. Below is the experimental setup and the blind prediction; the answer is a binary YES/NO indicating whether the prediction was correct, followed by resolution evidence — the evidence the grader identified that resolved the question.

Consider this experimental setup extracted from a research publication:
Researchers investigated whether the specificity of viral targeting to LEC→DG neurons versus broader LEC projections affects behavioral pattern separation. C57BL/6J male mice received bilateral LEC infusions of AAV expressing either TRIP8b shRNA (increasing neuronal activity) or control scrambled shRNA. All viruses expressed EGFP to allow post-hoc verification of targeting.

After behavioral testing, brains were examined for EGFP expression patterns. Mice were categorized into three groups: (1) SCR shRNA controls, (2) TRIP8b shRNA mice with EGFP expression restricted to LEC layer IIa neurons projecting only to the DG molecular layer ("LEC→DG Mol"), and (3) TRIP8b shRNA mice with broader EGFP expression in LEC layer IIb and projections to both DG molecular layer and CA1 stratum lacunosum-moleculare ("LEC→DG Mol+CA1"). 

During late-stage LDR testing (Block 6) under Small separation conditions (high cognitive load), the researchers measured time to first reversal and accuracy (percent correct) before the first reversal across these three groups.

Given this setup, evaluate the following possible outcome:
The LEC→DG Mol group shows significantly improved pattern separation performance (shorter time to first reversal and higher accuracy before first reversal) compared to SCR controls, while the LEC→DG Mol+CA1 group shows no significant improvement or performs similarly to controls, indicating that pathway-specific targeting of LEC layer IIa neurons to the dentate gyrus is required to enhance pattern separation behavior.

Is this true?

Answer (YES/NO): YES